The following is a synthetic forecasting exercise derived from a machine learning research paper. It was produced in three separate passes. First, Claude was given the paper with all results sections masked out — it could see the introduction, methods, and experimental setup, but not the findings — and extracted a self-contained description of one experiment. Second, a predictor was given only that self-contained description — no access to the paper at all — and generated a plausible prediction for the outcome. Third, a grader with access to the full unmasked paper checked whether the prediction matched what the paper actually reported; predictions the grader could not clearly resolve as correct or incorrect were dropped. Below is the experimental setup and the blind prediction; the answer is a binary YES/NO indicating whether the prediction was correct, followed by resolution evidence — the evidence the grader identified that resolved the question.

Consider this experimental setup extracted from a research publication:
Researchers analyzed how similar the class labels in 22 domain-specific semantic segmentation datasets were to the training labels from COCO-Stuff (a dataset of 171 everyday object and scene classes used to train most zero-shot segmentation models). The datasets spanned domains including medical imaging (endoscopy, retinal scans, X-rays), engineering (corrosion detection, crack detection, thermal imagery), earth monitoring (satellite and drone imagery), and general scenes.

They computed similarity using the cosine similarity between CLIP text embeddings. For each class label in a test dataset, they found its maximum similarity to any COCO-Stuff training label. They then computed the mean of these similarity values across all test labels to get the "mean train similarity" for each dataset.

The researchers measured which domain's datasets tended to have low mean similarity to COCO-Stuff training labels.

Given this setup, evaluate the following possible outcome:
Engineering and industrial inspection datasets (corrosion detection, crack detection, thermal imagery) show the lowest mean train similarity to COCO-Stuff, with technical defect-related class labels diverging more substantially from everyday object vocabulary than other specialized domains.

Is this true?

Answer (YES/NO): NO